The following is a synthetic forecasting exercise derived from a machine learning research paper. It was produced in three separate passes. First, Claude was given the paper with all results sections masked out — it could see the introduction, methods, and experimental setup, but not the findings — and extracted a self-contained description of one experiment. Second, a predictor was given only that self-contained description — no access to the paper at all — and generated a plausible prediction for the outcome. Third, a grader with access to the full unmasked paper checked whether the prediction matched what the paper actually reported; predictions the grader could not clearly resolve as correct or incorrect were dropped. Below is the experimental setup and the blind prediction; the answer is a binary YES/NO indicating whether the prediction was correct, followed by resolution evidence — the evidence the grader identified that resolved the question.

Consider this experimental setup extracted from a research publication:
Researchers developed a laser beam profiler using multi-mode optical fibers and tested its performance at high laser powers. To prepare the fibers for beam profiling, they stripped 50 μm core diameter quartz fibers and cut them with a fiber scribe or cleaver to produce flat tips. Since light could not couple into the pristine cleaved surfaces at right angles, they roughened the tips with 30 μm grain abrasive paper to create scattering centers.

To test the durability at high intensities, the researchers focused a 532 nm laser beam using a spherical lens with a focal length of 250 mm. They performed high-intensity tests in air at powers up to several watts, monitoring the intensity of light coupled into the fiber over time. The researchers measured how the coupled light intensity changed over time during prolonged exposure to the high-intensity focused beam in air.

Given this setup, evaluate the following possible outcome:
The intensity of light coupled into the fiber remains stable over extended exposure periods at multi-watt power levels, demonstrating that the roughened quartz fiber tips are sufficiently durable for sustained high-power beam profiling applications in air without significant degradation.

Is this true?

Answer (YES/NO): YES